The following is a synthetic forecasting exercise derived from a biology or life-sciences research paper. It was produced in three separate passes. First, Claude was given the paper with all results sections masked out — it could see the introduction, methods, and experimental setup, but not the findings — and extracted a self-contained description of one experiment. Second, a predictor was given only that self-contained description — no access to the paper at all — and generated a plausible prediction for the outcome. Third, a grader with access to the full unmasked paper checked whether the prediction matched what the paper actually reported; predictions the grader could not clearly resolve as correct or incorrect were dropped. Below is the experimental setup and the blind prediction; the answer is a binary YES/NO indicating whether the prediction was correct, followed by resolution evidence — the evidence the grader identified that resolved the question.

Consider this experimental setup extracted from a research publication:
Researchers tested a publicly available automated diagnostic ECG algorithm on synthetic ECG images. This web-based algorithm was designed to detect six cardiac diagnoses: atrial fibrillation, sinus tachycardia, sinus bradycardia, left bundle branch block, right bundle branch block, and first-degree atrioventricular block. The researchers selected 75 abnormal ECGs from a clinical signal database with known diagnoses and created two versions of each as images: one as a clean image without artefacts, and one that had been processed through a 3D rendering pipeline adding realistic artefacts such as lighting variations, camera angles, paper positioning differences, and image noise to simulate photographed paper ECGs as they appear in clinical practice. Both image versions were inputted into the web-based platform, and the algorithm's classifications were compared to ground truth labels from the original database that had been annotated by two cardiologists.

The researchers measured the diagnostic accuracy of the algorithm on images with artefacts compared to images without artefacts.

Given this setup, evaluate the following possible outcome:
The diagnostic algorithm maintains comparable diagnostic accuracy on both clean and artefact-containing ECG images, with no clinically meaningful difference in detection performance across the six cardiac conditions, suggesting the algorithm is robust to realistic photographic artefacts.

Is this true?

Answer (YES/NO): NO